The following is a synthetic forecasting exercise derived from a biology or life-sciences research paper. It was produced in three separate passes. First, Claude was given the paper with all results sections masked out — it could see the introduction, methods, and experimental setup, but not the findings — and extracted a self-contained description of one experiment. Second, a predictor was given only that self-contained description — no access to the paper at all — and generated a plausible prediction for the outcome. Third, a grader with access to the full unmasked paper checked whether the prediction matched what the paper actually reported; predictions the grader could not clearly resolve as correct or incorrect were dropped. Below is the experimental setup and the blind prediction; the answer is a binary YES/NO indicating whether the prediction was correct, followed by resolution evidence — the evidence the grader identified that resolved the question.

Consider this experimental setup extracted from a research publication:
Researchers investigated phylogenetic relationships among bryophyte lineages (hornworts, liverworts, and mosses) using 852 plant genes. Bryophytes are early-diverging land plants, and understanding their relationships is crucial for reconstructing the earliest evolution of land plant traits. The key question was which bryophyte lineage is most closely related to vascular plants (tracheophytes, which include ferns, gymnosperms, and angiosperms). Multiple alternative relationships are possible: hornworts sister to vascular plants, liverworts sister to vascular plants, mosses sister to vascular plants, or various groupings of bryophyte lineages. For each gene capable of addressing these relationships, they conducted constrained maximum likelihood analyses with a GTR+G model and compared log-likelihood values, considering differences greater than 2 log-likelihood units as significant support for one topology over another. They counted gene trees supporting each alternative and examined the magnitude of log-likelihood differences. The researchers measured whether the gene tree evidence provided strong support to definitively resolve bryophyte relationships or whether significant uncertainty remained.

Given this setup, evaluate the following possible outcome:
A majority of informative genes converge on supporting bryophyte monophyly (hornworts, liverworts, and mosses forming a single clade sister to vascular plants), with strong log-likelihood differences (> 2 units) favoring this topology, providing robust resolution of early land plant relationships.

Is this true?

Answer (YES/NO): NO